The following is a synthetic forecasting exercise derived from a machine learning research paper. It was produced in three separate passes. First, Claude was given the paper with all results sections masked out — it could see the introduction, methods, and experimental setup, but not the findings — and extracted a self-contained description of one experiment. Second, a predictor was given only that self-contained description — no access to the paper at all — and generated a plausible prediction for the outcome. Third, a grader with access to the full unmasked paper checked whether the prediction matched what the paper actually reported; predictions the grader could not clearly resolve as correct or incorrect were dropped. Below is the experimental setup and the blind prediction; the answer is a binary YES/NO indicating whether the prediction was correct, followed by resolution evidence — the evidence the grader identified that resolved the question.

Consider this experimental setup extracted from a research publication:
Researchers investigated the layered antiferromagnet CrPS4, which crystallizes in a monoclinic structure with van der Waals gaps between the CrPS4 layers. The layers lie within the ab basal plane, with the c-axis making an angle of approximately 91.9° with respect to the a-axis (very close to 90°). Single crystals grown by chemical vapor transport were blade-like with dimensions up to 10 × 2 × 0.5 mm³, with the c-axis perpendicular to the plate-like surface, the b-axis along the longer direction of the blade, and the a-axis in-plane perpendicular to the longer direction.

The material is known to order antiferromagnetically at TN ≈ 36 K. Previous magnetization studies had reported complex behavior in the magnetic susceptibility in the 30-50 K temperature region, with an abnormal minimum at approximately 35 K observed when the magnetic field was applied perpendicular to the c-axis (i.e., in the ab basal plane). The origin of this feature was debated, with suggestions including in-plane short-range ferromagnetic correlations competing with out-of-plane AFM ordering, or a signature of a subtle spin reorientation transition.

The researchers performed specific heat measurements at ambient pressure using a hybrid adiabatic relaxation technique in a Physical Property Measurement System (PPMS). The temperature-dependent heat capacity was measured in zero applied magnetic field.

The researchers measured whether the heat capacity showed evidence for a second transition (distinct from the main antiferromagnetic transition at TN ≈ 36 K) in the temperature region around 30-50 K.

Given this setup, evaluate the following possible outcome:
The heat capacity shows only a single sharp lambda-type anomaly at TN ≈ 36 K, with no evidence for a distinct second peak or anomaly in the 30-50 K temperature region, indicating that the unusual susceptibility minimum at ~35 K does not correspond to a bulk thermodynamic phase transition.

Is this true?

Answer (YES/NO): NO